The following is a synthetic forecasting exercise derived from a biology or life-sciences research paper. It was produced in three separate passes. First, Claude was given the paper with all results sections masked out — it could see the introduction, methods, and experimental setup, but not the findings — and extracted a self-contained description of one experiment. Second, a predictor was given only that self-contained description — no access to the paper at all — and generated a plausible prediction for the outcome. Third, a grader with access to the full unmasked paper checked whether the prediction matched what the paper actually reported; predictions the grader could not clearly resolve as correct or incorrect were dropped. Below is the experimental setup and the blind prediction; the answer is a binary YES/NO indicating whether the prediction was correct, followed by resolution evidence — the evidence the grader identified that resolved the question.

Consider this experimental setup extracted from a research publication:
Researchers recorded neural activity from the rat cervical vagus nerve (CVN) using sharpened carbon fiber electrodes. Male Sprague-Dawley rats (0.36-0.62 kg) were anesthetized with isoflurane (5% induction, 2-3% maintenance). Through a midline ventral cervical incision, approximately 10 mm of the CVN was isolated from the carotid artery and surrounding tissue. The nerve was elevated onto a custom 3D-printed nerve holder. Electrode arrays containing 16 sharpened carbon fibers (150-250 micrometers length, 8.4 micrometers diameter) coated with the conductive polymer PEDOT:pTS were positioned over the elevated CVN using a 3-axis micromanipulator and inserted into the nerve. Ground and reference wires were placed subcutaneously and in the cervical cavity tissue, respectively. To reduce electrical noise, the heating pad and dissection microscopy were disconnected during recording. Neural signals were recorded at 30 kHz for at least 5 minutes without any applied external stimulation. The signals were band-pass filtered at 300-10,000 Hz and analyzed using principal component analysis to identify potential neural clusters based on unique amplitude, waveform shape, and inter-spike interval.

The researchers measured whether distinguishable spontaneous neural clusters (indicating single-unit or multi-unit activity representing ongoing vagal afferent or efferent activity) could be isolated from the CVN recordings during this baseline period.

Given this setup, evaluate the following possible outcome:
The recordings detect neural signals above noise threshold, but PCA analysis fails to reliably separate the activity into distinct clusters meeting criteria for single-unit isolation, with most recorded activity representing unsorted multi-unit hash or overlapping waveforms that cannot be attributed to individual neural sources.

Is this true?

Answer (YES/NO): NO